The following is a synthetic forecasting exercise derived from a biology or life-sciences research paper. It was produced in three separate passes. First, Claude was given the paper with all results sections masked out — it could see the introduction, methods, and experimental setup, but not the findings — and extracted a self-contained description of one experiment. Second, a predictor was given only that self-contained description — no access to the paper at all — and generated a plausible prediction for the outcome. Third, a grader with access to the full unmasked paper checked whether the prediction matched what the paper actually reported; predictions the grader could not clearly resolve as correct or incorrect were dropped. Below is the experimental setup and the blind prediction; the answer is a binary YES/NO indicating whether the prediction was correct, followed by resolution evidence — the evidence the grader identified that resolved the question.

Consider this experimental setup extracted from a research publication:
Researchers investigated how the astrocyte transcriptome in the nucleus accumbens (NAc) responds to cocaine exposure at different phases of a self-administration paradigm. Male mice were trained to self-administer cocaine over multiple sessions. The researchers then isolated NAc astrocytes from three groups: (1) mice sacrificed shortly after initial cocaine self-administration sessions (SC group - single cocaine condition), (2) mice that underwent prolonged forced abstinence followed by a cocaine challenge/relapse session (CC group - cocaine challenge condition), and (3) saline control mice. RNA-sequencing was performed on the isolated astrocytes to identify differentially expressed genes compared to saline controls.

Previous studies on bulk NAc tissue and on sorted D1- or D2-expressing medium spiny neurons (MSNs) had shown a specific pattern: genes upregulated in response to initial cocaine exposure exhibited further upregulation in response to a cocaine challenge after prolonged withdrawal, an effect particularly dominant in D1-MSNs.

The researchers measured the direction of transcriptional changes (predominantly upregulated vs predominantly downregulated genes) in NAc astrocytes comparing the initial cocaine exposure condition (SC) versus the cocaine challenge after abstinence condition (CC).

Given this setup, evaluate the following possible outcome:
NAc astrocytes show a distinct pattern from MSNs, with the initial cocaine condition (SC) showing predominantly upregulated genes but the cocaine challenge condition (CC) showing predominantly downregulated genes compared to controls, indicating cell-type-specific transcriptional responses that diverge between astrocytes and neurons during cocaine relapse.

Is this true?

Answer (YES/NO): YES